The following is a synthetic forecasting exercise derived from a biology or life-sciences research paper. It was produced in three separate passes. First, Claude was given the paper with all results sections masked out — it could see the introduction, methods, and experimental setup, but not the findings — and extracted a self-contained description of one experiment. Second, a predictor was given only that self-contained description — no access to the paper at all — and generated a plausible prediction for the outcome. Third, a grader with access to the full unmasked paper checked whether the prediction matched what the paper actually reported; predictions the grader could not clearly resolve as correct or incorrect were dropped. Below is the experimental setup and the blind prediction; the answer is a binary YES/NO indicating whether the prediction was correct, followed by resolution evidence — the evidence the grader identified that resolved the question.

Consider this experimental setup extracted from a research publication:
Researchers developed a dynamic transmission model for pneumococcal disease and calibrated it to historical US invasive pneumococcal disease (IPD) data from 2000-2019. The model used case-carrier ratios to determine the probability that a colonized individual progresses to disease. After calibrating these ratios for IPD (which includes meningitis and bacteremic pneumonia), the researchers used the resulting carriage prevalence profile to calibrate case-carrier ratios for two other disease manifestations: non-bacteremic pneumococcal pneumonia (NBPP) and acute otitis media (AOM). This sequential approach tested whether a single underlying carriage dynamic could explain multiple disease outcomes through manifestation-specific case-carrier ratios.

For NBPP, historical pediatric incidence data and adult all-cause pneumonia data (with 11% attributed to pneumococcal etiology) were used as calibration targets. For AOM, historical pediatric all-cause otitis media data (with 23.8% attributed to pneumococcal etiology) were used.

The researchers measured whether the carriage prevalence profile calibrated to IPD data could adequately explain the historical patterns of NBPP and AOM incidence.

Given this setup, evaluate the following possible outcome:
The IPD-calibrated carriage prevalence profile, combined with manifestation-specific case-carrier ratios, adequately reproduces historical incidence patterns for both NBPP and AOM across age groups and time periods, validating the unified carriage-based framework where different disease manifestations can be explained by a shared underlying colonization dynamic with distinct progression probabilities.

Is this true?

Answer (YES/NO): YES